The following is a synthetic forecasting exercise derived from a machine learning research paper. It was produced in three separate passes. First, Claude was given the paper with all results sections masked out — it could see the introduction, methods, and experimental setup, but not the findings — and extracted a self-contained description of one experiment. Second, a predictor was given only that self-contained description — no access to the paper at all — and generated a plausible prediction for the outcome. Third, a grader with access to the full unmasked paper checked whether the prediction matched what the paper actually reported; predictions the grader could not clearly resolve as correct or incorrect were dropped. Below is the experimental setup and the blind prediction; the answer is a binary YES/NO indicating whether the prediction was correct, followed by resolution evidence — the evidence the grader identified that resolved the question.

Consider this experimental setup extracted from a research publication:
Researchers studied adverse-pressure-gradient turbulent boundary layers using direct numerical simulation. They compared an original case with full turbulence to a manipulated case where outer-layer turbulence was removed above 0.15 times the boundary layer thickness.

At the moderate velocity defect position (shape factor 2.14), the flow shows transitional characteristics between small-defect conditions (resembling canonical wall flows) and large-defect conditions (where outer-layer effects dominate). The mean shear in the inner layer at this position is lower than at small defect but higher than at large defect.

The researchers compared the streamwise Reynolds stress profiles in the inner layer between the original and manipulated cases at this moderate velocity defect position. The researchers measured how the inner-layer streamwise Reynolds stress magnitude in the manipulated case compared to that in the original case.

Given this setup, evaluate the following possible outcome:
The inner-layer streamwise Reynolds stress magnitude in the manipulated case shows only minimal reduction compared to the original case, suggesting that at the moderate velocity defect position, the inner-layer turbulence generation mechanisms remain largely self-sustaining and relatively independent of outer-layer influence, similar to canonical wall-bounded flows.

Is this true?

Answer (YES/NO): NO